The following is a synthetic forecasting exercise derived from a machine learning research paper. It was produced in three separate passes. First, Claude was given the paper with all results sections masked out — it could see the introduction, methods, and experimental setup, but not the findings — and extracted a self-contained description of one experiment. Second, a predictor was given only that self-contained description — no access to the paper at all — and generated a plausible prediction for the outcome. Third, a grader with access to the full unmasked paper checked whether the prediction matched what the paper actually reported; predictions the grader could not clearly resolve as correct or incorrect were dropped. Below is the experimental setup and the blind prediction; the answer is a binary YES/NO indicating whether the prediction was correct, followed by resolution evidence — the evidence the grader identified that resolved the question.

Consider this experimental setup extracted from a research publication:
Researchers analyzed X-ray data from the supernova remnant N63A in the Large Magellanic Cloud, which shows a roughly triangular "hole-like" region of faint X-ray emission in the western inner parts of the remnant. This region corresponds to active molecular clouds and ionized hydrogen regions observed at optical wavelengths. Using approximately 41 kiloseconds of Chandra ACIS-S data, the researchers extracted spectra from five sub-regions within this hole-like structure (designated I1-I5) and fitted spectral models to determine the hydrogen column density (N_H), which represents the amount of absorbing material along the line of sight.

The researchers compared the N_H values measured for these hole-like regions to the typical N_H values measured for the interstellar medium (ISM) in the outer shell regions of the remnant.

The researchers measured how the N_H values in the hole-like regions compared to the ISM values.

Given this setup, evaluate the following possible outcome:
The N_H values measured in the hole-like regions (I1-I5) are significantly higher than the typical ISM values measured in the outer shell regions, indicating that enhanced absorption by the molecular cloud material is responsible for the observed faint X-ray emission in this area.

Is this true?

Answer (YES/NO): YES